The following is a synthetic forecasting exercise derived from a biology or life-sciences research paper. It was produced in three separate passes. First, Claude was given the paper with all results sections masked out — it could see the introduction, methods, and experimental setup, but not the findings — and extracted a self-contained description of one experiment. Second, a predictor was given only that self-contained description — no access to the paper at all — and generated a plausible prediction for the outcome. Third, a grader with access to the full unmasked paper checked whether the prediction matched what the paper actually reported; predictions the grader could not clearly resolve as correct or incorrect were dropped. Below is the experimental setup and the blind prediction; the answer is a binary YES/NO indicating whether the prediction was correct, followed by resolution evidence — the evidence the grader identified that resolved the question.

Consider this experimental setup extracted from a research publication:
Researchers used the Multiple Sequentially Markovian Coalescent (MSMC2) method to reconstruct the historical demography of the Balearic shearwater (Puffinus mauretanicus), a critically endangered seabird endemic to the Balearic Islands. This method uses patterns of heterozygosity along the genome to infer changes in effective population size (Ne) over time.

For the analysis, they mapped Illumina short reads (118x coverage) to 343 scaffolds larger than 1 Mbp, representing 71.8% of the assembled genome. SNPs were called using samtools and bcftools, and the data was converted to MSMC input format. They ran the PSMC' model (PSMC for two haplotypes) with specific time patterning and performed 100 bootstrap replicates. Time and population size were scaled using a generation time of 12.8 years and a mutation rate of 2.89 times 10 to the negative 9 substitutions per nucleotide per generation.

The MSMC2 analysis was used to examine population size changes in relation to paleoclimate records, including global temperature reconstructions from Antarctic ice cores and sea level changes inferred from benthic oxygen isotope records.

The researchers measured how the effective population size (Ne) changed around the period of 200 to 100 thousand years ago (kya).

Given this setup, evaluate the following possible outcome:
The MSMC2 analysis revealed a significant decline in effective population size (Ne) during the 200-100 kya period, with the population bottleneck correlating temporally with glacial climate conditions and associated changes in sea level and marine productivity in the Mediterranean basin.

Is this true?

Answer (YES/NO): YES